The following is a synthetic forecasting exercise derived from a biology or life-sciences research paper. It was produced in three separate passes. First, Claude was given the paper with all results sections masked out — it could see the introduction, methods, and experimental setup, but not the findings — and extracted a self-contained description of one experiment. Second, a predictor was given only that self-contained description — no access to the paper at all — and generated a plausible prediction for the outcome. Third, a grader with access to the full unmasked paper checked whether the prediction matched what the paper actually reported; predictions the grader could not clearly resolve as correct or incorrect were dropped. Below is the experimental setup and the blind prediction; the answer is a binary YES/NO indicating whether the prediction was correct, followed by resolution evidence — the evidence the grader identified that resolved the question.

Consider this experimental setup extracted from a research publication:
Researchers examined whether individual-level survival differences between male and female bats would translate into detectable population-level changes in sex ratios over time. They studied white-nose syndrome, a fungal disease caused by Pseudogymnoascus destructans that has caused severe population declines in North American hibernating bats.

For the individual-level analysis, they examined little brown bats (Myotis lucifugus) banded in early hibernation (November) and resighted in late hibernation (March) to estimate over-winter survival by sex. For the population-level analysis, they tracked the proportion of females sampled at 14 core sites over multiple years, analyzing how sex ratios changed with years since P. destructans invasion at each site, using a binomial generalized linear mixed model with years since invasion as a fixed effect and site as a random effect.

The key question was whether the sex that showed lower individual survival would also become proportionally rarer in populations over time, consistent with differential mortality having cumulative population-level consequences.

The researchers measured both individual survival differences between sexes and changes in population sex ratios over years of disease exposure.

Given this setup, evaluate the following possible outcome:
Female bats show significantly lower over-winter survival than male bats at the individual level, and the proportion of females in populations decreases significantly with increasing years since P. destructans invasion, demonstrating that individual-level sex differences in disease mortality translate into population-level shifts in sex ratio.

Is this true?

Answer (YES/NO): YES